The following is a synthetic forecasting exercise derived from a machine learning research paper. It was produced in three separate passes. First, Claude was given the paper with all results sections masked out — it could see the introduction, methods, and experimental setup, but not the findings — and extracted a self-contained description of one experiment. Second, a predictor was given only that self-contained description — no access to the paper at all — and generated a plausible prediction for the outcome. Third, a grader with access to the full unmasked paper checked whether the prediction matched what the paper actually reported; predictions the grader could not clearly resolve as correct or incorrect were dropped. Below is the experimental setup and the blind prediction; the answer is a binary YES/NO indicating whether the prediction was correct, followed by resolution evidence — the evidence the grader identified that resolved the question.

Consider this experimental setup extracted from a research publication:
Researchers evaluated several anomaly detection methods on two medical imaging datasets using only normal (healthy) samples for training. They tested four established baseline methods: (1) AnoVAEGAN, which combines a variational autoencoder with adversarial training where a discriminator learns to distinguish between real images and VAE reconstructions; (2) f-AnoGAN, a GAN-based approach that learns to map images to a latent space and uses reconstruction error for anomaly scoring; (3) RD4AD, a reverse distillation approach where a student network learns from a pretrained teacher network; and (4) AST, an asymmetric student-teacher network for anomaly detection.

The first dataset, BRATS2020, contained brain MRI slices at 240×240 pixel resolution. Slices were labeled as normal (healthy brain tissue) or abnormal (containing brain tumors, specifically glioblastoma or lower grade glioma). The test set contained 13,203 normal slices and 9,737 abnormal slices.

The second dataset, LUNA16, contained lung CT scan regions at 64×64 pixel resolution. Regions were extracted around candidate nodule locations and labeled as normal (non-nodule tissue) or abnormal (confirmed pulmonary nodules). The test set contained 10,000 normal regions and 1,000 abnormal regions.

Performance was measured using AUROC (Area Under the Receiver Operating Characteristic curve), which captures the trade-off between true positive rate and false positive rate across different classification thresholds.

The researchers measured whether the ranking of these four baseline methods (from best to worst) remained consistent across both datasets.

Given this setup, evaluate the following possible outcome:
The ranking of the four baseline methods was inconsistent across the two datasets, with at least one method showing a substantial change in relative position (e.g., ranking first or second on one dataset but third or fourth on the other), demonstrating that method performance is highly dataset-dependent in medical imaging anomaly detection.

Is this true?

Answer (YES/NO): YES